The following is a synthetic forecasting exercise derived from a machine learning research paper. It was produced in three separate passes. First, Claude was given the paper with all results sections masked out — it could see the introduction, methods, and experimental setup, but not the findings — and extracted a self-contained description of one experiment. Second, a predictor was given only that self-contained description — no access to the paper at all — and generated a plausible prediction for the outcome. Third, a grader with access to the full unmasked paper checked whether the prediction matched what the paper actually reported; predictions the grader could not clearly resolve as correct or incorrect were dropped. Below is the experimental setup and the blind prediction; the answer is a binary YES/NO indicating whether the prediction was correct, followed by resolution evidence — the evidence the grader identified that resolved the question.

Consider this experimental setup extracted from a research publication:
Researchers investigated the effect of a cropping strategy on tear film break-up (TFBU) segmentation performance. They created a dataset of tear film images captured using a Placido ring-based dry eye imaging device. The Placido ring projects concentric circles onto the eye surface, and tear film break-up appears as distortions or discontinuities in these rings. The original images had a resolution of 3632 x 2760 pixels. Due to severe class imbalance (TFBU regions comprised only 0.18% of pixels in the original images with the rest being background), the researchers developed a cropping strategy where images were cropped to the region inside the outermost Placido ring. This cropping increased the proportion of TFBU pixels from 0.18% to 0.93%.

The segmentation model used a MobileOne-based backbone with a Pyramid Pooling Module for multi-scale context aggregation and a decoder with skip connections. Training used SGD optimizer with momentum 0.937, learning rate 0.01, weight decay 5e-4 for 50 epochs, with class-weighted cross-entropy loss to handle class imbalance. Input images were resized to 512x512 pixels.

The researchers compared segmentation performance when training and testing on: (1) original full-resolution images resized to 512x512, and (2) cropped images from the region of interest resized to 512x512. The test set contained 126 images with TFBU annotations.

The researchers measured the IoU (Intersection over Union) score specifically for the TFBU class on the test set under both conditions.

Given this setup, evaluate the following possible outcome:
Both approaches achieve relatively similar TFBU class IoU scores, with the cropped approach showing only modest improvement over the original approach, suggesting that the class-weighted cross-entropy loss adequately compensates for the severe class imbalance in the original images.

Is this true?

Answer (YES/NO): NO